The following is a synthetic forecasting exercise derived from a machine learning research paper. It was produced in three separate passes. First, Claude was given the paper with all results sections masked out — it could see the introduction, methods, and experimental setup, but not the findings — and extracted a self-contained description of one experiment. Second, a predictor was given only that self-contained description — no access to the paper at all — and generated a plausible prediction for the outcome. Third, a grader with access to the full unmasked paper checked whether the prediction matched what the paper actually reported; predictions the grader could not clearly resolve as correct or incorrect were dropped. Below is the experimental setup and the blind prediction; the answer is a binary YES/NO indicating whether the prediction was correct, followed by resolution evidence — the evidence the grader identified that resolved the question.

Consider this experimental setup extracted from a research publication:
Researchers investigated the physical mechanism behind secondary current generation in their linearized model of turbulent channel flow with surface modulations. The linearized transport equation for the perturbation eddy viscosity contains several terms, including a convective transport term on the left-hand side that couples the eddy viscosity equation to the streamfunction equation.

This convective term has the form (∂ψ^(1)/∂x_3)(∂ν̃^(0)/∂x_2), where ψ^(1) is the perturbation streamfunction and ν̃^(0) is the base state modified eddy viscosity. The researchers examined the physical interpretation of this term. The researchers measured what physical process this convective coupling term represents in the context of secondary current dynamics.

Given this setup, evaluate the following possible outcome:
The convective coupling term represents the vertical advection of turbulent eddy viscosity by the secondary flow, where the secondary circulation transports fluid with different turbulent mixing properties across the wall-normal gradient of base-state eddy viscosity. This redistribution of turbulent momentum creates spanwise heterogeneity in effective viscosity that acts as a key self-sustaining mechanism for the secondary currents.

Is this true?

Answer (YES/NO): NO